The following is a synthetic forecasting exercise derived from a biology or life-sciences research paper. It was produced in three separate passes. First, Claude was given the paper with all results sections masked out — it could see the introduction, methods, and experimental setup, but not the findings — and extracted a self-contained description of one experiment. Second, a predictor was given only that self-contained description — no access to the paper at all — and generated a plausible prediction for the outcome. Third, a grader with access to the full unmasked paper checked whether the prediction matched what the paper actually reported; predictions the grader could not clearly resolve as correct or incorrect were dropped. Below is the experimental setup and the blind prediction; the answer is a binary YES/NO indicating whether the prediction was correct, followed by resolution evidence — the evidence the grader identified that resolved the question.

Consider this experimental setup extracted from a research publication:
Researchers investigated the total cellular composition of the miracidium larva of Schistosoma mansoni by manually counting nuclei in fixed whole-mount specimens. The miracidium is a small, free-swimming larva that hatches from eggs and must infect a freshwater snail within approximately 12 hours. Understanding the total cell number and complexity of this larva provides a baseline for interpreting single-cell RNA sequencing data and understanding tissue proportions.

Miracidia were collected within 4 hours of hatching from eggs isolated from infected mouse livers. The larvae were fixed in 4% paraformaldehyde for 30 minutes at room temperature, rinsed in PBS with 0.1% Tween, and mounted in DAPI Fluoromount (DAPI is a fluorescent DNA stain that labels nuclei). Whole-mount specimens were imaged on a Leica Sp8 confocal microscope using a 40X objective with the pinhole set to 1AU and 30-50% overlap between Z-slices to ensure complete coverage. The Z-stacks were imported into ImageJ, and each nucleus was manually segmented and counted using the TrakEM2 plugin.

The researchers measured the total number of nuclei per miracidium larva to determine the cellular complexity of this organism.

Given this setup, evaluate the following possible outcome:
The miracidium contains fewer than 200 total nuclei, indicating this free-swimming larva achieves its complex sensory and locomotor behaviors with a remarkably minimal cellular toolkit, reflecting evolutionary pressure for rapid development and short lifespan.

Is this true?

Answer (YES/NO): NO